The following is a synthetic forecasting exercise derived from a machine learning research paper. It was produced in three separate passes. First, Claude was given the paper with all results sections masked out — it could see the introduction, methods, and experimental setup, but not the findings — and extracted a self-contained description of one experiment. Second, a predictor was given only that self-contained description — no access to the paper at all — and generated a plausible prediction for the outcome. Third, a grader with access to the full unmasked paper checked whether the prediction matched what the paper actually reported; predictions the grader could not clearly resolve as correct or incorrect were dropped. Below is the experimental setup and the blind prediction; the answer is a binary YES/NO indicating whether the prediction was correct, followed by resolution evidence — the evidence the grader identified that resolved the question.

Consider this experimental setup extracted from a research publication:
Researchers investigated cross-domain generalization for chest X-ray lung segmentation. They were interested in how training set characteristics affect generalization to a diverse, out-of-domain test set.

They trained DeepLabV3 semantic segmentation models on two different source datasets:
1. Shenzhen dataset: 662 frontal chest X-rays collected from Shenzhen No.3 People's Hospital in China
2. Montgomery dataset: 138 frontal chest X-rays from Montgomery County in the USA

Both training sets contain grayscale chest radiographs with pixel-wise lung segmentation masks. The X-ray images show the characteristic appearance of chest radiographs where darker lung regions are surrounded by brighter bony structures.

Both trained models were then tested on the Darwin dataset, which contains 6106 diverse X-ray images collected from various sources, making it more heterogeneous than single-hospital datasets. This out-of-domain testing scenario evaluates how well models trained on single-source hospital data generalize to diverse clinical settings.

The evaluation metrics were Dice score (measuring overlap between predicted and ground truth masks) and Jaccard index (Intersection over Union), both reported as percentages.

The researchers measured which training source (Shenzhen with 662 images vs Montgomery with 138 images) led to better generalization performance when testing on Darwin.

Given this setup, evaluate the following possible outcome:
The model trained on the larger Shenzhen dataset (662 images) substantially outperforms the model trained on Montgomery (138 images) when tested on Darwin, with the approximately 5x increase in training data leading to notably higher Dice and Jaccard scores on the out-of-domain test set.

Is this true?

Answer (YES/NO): NO